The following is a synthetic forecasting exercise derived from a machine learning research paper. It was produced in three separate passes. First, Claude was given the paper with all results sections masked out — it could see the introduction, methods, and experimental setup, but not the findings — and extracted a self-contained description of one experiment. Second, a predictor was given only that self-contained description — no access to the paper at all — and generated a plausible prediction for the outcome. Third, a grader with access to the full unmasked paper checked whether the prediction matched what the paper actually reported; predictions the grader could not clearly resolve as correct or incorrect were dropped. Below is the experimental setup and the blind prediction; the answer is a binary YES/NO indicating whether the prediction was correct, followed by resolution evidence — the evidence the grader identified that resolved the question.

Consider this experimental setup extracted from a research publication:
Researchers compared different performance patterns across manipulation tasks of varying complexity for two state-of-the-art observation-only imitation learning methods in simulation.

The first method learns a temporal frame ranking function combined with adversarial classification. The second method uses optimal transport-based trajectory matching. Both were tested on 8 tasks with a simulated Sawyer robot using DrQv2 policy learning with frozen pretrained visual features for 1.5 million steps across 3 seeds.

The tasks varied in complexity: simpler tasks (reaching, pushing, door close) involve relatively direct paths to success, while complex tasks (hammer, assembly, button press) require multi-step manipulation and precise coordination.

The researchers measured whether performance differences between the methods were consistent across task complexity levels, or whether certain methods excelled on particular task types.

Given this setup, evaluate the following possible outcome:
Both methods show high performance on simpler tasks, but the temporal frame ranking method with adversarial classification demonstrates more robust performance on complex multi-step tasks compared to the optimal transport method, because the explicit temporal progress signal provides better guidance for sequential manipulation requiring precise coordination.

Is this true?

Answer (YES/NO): NO